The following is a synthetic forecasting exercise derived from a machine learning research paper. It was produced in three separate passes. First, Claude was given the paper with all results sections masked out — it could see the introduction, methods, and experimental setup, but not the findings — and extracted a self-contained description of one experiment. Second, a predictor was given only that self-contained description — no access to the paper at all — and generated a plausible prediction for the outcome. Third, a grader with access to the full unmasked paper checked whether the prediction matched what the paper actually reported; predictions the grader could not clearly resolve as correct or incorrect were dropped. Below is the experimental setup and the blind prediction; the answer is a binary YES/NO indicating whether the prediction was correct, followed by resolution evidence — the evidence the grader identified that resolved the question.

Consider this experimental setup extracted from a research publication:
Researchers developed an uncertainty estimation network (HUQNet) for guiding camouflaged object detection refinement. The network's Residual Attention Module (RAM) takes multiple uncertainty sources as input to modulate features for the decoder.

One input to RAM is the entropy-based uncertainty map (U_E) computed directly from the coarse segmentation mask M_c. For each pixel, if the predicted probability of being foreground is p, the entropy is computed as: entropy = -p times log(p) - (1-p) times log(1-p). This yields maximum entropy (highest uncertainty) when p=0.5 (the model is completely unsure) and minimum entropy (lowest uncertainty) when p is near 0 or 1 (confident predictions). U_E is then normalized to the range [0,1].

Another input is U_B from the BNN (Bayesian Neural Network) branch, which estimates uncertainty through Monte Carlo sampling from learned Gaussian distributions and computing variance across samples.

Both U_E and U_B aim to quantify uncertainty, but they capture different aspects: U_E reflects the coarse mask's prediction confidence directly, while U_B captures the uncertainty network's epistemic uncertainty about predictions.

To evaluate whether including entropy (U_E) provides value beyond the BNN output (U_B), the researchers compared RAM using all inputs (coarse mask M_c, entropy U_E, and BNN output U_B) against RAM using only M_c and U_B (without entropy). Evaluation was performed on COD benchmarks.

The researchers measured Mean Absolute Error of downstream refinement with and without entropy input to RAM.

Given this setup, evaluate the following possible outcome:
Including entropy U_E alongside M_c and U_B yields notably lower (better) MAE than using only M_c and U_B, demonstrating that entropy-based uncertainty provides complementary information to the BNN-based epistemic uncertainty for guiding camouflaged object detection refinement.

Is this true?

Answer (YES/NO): YES